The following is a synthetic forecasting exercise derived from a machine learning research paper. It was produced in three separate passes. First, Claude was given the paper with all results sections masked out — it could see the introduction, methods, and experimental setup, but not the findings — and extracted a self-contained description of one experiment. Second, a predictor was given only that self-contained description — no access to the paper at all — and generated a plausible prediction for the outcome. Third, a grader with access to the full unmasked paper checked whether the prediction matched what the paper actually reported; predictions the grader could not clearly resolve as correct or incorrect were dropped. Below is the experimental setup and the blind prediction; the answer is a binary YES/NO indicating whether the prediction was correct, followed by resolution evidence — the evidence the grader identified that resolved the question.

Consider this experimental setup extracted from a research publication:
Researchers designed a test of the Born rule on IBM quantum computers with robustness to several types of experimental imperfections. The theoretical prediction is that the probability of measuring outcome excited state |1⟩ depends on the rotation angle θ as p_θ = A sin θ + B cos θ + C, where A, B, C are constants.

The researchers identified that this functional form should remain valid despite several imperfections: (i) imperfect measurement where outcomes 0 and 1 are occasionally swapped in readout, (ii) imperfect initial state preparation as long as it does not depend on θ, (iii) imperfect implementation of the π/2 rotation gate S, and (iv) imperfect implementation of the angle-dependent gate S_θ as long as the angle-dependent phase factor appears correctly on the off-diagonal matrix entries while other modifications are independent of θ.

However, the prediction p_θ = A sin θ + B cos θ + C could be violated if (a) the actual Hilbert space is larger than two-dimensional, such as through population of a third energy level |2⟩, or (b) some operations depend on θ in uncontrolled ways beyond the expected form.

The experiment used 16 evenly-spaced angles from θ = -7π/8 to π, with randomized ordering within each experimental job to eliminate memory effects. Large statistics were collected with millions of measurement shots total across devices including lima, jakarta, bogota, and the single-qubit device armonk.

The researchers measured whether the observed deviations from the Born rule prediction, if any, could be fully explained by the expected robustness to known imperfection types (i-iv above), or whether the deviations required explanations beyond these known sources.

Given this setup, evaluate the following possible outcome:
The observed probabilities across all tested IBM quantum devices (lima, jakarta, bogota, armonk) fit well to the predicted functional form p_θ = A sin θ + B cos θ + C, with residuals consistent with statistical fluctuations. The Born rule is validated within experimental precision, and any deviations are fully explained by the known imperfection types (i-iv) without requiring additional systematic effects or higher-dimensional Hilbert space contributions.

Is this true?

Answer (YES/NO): NO